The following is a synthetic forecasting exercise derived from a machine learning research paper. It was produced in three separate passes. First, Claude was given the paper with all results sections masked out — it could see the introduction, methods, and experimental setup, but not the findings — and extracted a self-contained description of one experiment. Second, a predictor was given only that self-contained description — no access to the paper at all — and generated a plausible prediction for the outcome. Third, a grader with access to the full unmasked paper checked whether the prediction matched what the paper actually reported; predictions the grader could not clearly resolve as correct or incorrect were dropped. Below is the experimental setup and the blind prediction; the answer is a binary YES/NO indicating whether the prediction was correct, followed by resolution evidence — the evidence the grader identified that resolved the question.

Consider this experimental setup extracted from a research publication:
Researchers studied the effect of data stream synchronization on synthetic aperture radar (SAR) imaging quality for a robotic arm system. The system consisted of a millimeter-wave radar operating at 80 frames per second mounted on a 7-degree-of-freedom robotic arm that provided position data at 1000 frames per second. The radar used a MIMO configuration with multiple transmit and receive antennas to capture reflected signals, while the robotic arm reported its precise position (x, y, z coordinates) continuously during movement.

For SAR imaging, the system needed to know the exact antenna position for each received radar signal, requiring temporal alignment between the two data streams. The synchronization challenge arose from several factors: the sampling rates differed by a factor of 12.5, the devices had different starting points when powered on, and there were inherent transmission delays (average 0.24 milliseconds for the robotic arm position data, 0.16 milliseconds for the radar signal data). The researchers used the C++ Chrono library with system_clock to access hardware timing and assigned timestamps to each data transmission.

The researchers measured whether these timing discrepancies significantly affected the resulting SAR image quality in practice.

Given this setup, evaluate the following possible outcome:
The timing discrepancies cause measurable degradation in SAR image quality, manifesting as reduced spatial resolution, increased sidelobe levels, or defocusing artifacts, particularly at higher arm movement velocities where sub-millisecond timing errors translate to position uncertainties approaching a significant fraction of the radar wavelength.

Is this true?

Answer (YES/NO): NO